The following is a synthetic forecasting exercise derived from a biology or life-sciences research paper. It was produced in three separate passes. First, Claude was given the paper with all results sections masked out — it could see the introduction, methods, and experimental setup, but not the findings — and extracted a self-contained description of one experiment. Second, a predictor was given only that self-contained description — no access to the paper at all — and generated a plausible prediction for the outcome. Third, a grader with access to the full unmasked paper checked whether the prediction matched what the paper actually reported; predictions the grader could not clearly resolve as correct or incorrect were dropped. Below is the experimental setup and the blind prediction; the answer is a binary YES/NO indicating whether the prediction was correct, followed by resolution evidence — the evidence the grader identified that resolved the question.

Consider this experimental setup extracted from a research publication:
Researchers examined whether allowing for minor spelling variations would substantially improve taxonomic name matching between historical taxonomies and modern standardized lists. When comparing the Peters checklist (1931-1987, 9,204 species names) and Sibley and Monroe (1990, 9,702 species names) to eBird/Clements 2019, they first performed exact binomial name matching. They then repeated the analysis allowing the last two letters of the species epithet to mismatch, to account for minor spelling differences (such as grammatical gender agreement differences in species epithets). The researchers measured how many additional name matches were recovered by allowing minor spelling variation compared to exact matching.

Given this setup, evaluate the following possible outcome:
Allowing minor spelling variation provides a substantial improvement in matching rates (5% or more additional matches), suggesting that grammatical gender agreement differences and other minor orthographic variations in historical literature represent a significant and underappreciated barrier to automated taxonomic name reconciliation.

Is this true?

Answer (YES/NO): NO